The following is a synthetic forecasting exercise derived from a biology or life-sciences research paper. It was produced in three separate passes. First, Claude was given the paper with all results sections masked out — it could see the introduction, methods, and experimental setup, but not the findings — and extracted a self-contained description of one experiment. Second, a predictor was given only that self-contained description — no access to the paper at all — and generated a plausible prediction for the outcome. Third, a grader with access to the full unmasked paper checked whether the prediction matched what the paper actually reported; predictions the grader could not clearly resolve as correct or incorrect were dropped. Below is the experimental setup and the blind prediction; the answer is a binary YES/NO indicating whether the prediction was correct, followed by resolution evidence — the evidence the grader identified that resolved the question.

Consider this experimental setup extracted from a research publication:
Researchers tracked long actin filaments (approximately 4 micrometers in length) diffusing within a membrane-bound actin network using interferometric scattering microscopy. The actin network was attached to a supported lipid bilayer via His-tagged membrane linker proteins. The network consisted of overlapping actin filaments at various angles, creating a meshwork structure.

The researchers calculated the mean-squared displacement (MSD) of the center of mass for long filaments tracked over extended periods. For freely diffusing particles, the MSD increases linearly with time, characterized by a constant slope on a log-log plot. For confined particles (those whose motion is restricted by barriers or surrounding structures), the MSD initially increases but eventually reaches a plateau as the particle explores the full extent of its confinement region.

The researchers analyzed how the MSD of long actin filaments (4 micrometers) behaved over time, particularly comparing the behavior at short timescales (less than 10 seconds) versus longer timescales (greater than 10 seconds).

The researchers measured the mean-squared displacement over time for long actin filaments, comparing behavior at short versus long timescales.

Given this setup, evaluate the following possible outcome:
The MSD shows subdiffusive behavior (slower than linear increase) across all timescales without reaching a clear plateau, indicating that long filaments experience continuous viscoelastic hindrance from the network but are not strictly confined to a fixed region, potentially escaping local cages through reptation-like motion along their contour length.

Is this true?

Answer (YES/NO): NO